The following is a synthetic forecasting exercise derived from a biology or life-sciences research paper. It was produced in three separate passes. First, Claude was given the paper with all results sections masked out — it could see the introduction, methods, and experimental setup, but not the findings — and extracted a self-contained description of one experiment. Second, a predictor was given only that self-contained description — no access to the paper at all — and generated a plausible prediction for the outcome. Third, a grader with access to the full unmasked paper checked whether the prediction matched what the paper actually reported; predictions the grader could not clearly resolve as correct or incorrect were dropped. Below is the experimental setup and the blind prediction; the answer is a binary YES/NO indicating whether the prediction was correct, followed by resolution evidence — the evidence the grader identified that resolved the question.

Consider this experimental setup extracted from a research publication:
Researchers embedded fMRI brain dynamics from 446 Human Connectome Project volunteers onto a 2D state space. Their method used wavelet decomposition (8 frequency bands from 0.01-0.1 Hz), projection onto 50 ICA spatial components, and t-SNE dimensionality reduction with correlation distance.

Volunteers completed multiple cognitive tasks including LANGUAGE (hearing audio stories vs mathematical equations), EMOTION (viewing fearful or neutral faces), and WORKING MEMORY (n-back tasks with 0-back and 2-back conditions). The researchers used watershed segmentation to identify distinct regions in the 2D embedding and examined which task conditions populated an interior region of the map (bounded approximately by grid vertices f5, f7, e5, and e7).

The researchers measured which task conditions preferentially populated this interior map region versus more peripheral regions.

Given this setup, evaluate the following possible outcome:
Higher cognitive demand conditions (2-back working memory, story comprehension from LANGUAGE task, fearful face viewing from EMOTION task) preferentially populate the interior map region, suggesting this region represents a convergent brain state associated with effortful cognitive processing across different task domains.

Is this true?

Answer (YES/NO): NO